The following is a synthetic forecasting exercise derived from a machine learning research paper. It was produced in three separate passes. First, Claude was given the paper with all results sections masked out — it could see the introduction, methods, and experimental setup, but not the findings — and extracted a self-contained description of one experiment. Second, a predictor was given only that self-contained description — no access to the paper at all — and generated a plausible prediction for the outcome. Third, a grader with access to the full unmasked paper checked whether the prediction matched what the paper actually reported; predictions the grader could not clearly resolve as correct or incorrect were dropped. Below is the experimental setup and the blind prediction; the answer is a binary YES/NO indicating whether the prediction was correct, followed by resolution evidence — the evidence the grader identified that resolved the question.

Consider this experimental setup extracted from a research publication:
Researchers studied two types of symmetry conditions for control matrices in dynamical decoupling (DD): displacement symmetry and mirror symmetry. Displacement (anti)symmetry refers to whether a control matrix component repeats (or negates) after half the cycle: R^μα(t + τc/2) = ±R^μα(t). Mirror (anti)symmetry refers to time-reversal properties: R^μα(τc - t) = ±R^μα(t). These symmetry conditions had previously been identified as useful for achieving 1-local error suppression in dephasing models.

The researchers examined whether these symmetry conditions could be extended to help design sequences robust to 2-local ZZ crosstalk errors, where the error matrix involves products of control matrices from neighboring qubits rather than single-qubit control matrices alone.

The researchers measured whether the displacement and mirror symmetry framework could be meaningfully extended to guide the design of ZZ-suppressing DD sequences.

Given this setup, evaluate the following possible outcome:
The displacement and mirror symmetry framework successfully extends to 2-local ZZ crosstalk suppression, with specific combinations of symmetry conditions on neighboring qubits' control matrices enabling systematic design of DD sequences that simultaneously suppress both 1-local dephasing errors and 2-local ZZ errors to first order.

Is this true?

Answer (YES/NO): NO